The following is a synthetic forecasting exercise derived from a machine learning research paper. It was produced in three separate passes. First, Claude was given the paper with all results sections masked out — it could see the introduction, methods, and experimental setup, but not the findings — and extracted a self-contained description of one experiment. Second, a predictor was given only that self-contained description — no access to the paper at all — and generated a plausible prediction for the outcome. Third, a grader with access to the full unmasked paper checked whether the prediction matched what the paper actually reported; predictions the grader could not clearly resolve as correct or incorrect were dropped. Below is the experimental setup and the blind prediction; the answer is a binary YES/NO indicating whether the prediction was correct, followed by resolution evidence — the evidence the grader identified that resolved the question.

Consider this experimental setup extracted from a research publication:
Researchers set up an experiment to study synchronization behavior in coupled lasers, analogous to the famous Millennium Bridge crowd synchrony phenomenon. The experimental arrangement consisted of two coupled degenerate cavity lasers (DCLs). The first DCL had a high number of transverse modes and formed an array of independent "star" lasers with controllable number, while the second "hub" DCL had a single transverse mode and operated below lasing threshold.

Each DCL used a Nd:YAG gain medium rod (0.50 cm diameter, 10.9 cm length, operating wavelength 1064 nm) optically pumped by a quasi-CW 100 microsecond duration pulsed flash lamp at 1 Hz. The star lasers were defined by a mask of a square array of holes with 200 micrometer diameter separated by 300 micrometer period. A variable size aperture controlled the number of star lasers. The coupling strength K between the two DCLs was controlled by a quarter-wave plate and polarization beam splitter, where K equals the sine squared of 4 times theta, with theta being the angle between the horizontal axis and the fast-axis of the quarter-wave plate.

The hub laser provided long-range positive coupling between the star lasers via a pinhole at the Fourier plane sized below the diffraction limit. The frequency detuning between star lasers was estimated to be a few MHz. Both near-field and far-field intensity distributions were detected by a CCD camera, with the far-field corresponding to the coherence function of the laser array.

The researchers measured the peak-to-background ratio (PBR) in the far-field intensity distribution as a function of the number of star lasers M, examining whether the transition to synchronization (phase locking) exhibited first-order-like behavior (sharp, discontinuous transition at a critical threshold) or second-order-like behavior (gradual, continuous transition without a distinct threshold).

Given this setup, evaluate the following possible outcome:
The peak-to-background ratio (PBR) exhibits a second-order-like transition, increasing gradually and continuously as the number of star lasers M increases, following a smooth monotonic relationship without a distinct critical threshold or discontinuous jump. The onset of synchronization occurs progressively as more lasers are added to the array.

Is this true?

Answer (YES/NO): NO